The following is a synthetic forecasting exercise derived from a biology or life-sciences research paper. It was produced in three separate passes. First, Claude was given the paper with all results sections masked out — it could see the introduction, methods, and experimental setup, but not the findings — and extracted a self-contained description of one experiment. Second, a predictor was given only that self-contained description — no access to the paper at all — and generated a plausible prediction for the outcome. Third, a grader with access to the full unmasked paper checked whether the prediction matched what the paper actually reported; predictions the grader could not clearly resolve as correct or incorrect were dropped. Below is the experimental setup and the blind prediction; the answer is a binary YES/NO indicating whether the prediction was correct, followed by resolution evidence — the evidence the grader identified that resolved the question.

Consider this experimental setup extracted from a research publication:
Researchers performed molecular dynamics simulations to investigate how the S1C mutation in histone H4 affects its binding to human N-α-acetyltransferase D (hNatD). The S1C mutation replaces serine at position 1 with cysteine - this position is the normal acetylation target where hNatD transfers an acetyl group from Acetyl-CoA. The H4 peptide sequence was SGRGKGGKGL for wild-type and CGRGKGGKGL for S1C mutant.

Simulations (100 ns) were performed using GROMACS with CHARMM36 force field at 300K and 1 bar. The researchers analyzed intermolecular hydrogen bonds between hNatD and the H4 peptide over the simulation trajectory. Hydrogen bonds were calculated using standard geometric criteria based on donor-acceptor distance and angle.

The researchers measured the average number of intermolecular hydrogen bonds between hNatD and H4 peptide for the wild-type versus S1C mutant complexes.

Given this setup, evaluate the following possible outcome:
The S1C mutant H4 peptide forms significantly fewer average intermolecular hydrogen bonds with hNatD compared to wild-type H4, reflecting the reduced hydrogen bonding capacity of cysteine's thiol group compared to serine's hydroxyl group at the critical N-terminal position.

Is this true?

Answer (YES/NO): NO